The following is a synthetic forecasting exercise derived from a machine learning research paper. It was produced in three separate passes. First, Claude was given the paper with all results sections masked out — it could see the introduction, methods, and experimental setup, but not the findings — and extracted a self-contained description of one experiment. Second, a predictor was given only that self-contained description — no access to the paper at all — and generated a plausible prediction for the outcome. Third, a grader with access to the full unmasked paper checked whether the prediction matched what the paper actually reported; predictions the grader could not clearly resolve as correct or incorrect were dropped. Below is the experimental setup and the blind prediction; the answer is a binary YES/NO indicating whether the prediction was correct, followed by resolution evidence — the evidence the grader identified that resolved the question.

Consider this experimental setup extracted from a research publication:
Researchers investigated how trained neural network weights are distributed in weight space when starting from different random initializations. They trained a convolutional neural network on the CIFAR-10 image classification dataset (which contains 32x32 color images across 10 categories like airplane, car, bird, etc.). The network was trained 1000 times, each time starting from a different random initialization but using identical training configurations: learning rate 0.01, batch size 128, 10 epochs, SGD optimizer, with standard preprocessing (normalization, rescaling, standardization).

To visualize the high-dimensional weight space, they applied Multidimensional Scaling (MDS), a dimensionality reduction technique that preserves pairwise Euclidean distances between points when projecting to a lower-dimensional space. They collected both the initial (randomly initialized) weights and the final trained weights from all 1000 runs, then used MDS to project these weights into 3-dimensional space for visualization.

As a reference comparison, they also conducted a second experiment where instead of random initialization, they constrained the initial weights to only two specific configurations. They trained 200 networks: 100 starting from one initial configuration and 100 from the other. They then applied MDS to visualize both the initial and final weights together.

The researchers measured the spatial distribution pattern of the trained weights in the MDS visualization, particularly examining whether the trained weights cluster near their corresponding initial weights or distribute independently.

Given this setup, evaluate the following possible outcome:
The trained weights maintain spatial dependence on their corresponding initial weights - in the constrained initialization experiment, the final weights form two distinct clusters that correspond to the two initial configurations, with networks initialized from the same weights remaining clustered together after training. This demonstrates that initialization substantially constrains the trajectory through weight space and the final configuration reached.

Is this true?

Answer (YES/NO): YES